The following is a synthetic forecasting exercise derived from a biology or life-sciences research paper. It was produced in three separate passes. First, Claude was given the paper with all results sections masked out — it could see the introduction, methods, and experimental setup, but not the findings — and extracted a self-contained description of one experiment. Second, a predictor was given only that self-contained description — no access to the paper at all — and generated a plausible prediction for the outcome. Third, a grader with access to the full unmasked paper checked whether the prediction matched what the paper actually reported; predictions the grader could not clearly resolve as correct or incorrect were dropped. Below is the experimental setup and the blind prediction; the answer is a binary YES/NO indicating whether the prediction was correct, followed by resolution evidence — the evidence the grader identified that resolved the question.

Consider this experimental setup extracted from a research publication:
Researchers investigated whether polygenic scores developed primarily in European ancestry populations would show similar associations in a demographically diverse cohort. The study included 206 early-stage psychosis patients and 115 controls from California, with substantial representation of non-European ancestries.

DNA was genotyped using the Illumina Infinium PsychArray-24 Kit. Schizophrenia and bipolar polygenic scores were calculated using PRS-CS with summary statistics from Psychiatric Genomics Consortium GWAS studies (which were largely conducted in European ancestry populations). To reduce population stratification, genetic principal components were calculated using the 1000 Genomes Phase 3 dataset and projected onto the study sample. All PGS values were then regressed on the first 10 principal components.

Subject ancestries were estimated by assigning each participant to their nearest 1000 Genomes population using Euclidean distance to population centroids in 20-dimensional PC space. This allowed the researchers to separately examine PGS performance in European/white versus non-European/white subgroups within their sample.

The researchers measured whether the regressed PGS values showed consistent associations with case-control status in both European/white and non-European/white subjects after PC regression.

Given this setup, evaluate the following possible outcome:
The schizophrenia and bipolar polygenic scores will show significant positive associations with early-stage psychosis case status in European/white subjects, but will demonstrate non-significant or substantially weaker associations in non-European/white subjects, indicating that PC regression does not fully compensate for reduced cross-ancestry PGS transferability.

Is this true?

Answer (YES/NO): NO